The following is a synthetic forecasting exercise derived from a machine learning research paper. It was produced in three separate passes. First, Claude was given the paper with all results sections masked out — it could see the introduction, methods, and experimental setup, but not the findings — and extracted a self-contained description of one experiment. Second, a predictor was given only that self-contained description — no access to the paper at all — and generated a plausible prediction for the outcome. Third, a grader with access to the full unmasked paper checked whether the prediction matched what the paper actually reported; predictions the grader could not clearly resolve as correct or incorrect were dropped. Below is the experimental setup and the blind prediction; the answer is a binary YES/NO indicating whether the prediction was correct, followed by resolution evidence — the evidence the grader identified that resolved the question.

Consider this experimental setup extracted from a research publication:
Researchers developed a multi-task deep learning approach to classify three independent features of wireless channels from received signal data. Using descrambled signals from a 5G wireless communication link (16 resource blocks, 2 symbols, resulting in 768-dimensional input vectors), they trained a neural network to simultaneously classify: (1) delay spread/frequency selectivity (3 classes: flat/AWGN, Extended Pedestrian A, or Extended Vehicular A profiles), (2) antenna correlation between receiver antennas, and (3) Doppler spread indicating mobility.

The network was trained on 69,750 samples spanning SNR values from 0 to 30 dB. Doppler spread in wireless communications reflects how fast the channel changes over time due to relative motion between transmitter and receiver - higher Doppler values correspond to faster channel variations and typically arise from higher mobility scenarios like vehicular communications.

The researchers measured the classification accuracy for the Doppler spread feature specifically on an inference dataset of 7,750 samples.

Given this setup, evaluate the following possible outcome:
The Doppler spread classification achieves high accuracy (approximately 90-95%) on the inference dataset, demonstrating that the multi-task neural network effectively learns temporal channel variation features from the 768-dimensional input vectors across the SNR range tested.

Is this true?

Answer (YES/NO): NO